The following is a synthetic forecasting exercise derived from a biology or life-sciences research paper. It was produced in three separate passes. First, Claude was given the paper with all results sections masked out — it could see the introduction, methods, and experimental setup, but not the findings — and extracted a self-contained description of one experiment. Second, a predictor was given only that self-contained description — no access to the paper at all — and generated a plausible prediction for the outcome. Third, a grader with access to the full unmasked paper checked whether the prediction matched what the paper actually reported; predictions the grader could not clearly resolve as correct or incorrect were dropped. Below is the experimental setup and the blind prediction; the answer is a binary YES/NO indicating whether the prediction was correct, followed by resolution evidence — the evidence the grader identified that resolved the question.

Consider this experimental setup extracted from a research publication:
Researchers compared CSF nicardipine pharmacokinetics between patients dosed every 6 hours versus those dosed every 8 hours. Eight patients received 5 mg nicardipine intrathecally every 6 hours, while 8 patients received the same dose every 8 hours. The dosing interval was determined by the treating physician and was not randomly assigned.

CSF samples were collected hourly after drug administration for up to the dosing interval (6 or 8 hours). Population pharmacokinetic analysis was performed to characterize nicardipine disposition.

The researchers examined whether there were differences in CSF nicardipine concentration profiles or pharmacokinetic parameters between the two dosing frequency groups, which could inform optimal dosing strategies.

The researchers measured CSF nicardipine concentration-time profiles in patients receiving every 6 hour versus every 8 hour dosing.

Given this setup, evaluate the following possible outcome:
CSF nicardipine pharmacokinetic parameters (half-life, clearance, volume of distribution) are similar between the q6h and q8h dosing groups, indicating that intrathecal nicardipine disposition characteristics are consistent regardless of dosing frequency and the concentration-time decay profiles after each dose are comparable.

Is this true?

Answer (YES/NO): YES